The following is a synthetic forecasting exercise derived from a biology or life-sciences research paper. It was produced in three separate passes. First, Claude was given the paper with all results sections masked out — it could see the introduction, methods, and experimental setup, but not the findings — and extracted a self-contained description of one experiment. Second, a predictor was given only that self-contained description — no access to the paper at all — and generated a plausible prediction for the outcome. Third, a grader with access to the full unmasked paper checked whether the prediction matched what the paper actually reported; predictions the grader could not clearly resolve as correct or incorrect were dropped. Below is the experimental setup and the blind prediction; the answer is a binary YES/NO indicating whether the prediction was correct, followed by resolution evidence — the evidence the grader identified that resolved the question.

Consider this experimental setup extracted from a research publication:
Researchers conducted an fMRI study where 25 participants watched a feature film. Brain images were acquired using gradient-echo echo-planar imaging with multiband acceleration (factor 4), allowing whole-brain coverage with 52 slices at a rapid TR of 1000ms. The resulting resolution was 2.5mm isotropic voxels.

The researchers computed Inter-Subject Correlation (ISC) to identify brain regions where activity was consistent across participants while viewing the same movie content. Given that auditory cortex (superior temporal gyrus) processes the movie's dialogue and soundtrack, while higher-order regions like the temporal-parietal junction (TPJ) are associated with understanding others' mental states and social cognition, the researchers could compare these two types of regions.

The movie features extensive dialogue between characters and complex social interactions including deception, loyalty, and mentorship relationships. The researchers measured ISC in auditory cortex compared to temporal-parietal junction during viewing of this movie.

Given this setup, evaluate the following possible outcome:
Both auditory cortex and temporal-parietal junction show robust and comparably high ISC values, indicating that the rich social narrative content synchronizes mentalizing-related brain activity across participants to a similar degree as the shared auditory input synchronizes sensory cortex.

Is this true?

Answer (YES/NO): NO